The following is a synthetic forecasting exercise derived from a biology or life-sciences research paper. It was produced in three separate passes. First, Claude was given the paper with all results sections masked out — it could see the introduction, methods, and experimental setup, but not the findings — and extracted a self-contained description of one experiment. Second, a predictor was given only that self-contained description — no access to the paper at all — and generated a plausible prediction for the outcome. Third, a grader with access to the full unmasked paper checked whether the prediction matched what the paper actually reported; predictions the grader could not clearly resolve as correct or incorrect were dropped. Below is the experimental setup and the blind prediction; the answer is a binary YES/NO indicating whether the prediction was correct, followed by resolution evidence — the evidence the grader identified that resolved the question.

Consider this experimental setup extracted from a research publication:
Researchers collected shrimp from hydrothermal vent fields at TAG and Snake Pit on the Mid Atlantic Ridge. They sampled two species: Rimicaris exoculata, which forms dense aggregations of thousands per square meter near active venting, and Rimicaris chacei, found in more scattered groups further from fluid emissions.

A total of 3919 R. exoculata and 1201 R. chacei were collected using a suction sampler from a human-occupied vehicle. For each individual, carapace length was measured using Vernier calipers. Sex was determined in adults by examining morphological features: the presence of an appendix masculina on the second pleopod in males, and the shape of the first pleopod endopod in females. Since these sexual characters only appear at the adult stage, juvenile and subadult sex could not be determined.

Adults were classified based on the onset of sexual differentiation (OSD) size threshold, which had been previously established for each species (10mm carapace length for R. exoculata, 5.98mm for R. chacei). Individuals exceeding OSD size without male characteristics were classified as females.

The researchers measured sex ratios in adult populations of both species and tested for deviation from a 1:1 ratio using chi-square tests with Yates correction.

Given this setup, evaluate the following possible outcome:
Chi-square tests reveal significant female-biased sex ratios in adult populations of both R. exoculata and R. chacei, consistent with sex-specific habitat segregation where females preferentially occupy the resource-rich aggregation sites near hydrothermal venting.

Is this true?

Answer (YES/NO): NO